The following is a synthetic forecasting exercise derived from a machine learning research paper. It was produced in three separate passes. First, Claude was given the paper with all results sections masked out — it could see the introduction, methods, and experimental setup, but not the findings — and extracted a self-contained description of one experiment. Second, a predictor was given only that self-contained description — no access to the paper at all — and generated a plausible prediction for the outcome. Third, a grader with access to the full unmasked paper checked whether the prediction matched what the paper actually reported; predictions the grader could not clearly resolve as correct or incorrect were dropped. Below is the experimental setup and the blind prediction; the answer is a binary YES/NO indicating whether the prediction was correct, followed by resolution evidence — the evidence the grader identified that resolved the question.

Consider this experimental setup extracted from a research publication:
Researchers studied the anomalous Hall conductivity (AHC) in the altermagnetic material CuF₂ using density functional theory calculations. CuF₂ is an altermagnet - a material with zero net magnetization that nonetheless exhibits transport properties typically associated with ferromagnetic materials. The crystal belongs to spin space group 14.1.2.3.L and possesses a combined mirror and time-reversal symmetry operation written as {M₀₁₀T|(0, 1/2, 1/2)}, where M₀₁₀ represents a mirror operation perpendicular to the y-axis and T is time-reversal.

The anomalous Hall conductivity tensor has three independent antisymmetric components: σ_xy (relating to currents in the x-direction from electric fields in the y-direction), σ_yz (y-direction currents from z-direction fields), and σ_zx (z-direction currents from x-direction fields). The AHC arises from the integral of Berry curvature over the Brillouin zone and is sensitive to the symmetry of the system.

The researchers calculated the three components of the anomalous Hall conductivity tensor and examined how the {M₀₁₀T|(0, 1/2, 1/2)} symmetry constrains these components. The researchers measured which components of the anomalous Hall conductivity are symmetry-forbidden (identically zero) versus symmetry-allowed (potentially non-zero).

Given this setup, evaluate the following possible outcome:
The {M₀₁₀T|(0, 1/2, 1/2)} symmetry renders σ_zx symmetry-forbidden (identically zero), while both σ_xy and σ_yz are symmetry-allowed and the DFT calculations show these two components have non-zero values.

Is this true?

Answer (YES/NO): YES